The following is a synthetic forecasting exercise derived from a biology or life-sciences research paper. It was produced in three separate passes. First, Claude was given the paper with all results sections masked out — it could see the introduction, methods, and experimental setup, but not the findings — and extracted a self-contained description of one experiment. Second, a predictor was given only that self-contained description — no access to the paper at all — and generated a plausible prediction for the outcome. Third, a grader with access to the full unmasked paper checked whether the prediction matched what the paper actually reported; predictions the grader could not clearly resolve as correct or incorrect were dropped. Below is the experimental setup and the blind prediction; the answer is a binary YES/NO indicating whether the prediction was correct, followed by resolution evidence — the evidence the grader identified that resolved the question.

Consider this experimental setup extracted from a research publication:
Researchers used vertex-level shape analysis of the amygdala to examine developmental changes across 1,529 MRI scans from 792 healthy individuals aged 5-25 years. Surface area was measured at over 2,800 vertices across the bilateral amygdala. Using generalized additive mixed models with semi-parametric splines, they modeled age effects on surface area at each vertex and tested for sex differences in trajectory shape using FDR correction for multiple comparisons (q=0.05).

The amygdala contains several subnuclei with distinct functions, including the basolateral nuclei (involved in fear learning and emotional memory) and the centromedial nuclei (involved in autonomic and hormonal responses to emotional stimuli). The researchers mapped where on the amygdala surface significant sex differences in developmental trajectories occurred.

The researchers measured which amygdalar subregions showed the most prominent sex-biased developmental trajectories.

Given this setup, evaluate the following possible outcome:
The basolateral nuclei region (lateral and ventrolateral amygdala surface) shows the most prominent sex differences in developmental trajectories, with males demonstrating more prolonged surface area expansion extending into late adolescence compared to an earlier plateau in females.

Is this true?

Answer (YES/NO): NO